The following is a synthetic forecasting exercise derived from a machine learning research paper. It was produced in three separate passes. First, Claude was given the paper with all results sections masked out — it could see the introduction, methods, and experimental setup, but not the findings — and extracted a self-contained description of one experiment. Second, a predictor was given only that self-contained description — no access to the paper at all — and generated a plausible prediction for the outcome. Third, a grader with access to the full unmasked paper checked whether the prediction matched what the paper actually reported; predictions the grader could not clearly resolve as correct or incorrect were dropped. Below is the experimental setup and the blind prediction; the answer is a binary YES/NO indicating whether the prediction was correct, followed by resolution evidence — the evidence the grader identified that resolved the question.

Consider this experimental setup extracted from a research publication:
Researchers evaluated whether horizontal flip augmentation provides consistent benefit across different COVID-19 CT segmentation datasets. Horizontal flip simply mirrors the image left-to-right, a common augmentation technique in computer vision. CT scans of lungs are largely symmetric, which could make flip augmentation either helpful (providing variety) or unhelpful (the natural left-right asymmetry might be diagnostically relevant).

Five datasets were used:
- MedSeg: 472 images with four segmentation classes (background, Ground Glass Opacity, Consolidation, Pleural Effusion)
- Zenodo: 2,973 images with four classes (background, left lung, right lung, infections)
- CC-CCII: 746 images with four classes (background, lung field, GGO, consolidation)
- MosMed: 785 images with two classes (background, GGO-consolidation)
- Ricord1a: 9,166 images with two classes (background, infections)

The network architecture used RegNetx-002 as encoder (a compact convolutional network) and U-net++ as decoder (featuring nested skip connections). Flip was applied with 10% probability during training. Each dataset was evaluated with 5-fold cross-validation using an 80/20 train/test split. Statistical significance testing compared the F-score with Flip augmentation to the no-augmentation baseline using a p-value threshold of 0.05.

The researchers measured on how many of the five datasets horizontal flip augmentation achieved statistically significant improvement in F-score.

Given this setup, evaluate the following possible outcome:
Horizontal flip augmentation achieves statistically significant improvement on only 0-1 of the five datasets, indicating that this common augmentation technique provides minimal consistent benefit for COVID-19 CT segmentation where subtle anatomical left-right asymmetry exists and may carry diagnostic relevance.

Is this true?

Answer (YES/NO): NO